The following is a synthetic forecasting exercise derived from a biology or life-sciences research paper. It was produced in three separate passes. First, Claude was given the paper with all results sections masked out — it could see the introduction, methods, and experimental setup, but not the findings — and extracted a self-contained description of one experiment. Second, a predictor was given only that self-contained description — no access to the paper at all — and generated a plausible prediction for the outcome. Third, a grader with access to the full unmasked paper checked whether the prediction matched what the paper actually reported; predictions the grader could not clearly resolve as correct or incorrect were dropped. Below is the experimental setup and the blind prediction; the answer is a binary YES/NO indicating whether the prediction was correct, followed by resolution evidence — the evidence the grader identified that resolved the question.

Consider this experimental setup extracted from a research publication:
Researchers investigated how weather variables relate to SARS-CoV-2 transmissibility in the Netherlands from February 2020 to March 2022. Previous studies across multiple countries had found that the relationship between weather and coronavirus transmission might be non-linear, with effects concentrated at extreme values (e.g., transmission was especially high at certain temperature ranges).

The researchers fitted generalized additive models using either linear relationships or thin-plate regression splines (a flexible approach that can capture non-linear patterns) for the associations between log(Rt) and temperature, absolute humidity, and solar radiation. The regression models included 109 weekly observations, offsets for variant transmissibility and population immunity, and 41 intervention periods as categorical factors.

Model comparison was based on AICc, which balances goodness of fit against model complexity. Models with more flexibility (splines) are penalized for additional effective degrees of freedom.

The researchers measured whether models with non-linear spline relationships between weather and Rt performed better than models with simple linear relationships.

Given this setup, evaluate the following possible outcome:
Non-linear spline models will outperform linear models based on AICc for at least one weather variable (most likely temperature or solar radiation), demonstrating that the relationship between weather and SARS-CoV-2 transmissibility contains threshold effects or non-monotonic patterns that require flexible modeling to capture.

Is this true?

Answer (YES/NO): NO